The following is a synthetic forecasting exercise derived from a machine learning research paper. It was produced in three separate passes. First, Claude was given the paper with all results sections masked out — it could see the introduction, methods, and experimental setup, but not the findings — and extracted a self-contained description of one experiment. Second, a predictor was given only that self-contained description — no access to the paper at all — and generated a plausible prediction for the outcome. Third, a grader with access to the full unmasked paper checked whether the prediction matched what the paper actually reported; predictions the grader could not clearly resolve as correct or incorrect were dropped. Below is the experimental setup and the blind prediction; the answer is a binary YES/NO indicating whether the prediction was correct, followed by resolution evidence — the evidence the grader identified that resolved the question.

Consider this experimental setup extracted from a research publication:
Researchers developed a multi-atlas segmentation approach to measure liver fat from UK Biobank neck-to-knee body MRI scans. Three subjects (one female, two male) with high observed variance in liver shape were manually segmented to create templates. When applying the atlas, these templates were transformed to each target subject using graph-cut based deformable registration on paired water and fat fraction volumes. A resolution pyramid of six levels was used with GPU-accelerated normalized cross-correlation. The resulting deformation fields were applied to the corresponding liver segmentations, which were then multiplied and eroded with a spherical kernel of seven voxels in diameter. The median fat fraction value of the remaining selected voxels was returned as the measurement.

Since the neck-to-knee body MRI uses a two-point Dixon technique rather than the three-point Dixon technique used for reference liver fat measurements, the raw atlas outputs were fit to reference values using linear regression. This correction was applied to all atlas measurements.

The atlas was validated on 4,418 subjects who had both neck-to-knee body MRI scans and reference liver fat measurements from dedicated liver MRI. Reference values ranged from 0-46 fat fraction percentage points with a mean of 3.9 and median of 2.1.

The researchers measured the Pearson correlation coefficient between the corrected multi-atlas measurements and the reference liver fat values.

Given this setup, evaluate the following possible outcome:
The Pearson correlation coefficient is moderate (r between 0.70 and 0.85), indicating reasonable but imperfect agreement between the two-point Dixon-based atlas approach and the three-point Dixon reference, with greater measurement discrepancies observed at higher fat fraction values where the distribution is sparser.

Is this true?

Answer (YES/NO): NO